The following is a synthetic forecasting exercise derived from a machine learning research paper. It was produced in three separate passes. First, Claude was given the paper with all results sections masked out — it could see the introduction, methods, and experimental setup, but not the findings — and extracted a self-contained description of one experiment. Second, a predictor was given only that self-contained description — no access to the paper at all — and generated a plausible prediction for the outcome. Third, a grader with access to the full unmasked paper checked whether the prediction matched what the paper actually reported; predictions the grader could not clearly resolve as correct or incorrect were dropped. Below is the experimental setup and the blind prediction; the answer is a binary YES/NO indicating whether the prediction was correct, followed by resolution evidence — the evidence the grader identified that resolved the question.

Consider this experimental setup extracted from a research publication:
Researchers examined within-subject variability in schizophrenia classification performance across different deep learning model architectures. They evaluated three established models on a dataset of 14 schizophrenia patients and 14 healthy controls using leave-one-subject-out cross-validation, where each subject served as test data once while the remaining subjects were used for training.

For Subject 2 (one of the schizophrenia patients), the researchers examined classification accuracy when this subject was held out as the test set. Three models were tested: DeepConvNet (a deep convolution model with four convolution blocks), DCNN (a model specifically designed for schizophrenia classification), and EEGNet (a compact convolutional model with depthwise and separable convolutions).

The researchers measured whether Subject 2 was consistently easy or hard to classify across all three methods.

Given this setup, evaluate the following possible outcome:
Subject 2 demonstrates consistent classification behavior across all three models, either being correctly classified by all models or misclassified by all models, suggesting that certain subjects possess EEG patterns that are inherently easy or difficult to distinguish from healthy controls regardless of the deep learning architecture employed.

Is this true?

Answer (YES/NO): YES